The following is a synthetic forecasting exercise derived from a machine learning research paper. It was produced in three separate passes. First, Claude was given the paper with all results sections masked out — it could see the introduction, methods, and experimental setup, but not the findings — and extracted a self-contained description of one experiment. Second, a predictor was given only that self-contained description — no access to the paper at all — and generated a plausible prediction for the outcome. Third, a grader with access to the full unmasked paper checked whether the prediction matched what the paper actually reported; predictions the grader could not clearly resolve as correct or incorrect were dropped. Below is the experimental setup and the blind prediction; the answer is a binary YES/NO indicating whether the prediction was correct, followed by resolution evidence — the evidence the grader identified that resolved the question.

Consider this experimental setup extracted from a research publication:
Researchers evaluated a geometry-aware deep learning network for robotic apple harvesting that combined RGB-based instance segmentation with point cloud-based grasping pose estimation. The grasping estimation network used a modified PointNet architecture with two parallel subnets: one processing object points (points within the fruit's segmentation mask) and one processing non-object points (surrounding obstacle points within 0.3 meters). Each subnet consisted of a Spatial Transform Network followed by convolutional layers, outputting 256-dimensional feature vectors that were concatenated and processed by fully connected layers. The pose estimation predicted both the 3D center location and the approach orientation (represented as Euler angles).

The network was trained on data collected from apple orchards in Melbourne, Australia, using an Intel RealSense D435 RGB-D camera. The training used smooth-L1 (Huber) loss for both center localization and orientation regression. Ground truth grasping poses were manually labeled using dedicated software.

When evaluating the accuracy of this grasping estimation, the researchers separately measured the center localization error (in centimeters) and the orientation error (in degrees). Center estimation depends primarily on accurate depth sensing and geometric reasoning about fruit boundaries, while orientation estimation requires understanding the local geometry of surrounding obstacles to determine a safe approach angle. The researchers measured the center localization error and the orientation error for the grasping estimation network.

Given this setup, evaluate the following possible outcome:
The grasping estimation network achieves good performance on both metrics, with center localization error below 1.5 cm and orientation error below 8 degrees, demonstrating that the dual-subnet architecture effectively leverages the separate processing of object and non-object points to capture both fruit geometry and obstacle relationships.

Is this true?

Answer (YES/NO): YES